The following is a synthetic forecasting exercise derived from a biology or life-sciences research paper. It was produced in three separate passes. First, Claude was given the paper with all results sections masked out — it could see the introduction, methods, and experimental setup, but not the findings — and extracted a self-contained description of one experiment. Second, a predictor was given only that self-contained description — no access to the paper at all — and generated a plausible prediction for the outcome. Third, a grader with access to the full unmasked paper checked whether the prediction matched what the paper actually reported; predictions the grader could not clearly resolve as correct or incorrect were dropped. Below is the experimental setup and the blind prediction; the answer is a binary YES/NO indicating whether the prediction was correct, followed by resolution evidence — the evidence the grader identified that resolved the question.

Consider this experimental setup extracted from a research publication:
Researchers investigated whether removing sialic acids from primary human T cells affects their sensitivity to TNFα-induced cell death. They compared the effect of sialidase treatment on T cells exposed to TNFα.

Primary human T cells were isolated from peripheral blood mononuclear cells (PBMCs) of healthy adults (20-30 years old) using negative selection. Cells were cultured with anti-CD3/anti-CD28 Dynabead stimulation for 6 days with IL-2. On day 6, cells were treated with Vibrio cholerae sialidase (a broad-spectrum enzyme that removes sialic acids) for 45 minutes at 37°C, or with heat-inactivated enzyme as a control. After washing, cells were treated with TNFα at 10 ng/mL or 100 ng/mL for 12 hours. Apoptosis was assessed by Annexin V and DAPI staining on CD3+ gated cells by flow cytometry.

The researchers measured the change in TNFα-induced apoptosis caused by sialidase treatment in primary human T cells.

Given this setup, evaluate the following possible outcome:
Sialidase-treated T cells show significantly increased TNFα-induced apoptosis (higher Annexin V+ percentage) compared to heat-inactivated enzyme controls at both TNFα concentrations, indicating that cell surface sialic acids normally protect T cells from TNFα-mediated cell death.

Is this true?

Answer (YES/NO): NO